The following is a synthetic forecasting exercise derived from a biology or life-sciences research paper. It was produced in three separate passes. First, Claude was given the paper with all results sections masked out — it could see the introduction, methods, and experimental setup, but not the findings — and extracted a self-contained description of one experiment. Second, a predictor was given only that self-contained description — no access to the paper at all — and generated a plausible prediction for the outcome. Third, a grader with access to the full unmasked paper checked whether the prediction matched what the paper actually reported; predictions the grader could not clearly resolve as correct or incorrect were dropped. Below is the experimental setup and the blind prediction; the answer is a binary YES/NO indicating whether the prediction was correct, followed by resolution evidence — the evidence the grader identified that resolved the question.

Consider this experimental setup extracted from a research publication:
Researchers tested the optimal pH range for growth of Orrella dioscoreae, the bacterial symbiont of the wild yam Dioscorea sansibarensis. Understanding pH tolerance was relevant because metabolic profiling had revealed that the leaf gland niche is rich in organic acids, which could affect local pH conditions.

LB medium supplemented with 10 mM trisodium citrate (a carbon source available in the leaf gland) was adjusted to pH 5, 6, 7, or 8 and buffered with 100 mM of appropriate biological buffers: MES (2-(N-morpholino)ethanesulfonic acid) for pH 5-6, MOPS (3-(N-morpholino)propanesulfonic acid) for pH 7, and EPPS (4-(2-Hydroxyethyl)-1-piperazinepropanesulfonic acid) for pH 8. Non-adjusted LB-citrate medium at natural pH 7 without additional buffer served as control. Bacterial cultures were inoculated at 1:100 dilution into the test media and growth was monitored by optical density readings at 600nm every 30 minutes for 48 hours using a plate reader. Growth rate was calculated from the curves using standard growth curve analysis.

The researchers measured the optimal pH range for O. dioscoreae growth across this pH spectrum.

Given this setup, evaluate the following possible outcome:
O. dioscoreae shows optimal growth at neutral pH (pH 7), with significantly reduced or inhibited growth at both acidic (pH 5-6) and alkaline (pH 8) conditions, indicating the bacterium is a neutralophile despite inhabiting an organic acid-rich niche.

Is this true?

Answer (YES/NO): NO